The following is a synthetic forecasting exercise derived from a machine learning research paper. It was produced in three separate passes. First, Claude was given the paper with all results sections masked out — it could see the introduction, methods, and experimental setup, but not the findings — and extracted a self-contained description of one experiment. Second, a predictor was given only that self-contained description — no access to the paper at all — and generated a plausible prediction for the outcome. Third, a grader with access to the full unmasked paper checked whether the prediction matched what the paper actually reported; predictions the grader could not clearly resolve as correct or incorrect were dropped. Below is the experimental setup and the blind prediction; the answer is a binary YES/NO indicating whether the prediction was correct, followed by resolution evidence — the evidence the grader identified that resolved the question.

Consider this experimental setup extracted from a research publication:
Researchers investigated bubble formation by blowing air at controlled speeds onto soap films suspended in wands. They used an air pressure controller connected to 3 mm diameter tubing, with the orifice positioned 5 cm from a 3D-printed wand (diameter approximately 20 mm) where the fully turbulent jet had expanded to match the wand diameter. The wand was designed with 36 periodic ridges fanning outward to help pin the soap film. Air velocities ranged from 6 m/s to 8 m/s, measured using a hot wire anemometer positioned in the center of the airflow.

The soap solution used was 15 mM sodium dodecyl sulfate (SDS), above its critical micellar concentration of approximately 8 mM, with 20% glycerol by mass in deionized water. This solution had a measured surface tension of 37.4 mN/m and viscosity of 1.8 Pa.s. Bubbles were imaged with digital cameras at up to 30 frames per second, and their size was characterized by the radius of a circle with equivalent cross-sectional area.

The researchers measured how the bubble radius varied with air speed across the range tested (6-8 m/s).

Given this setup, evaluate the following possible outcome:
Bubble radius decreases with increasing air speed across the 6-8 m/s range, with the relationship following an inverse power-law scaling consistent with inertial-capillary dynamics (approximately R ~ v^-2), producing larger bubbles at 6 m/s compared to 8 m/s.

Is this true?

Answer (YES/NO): NO